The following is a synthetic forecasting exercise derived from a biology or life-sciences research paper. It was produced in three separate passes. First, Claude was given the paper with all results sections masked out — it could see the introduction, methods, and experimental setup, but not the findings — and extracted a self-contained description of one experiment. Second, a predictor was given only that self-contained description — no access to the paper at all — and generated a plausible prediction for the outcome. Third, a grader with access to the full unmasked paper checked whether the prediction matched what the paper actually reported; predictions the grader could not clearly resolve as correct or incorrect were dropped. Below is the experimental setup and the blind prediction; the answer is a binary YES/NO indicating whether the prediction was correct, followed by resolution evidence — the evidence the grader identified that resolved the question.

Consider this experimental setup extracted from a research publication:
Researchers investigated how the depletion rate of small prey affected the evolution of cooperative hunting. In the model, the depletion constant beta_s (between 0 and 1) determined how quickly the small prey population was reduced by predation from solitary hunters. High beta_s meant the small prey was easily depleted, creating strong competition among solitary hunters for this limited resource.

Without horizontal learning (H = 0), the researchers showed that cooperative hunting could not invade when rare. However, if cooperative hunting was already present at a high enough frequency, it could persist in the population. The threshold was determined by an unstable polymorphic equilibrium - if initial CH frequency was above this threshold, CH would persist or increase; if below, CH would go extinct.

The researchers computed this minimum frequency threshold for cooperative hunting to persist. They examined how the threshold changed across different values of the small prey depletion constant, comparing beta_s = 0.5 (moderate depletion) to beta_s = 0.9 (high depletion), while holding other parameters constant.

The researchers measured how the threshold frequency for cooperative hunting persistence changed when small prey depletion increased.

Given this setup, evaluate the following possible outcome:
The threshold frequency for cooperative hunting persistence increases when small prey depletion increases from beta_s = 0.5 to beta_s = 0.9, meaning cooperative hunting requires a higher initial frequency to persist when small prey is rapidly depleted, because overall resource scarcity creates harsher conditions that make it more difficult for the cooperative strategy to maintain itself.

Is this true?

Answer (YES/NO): NO